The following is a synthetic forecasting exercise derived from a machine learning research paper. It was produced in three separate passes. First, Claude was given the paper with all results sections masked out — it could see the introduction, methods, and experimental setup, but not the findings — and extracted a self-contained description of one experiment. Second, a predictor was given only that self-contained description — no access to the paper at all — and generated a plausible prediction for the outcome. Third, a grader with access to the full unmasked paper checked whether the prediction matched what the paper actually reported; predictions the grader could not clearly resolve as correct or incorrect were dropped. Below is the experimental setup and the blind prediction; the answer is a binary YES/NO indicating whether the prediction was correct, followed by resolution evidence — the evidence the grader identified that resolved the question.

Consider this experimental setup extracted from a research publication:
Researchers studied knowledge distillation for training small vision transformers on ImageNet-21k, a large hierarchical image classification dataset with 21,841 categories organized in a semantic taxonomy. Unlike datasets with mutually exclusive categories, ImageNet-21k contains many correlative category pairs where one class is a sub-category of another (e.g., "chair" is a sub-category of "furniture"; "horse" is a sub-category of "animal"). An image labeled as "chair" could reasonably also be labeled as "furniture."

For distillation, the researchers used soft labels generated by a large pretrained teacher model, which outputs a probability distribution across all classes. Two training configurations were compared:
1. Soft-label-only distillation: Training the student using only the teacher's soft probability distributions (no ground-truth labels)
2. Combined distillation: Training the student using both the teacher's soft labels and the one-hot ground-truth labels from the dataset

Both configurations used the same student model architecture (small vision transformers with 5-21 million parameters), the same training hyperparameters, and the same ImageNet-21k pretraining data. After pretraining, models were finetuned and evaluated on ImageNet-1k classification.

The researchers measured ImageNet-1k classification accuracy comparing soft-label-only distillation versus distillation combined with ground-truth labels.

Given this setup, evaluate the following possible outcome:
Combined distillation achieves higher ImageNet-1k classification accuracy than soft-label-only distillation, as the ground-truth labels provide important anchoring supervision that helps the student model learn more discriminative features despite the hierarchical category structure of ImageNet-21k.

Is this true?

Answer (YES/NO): NO